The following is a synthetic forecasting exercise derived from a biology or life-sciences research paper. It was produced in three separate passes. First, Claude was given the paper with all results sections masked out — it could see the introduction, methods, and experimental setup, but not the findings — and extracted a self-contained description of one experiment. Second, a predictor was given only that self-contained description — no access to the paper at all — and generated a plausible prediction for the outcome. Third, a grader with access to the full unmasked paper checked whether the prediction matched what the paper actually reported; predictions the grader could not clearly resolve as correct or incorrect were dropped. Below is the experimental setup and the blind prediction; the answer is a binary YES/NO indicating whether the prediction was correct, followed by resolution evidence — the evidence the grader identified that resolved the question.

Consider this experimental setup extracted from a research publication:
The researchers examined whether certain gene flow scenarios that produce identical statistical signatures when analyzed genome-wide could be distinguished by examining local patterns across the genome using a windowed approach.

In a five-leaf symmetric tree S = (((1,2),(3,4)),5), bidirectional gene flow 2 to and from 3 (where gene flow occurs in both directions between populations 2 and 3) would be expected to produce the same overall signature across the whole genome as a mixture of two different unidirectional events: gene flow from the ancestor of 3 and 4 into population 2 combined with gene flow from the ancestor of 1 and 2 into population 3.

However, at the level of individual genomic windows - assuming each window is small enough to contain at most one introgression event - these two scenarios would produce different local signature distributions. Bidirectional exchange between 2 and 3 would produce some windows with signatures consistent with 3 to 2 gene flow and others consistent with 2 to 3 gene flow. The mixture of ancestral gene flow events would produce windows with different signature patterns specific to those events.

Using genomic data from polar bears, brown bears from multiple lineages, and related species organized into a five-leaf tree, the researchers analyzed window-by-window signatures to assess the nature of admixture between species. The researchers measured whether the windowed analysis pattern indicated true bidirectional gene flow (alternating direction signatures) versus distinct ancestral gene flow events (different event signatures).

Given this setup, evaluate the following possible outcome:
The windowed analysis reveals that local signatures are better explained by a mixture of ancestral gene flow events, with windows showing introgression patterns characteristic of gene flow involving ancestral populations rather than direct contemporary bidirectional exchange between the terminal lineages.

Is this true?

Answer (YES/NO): NO